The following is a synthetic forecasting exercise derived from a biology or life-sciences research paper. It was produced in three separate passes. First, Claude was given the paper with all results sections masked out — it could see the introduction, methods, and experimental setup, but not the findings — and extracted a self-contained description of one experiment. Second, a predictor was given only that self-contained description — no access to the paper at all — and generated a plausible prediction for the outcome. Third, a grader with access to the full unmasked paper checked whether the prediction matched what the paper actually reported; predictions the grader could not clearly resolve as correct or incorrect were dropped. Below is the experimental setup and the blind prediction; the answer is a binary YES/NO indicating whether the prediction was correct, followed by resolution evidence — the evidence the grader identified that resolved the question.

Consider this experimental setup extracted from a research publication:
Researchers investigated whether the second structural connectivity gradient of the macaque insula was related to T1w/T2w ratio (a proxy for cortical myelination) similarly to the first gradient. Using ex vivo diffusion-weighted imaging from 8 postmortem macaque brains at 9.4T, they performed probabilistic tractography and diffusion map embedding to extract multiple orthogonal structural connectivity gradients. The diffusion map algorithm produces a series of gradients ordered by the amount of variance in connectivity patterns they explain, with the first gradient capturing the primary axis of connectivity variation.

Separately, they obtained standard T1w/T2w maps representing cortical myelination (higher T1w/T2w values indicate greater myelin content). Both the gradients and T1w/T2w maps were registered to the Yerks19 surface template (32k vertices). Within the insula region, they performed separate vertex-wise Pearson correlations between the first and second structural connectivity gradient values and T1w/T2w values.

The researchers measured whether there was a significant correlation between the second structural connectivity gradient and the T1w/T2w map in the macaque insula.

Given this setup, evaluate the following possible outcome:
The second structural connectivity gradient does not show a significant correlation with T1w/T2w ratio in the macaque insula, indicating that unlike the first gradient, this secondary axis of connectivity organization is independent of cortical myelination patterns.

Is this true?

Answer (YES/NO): NO